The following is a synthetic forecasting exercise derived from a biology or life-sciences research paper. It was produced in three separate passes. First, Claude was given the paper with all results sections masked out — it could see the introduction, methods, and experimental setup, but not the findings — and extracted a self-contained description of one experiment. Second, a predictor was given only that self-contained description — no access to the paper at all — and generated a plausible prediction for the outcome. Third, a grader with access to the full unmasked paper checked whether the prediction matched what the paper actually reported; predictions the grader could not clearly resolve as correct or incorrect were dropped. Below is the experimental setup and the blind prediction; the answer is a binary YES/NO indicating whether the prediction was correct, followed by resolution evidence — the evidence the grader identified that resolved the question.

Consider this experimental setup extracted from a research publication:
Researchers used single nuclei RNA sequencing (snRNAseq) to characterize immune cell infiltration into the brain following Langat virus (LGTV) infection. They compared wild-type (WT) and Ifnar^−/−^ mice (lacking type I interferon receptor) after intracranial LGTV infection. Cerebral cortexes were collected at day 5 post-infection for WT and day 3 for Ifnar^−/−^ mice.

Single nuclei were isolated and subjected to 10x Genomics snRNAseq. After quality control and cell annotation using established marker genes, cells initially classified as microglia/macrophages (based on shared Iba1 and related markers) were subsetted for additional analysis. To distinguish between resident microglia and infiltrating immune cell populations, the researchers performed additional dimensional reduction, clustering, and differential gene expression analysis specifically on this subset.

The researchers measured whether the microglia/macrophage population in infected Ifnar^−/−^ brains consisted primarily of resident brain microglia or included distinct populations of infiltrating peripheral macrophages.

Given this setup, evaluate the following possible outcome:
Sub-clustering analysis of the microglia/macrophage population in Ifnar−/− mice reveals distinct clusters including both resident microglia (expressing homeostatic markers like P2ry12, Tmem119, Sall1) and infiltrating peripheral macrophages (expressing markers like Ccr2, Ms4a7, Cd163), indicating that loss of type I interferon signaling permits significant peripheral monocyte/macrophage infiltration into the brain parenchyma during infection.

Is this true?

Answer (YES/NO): NO